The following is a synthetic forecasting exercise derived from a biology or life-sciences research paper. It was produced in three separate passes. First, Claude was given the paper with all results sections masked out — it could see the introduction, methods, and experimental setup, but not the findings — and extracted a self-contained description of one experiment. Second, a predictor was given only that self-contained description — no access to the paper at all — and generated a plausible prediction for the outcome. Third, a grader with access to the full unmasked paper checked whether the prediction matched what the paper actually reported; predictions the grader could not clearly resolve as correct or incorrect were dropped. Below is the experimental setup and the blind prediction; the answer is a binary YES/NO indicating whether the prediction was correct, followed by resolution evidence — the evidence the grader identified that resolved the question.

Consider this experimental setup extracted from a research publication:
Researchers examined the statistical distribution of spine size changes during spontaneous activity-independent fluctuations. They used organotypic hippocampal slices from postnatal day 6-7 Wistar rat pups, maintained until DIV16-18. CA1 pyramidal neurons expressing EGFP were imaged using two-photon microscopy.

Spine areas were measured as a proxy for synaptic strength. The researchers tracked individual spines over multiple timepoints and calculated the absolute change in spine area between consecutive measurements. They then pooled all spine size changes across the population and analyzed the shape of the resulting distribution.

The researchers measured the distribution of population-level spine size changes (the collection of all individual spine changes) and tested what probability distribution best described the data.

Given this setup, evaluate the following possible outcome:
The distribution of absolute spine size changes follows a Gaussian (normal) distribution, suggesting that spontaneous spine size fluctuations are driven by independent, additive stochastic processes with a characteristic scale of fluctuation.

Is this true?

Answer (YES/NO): YES